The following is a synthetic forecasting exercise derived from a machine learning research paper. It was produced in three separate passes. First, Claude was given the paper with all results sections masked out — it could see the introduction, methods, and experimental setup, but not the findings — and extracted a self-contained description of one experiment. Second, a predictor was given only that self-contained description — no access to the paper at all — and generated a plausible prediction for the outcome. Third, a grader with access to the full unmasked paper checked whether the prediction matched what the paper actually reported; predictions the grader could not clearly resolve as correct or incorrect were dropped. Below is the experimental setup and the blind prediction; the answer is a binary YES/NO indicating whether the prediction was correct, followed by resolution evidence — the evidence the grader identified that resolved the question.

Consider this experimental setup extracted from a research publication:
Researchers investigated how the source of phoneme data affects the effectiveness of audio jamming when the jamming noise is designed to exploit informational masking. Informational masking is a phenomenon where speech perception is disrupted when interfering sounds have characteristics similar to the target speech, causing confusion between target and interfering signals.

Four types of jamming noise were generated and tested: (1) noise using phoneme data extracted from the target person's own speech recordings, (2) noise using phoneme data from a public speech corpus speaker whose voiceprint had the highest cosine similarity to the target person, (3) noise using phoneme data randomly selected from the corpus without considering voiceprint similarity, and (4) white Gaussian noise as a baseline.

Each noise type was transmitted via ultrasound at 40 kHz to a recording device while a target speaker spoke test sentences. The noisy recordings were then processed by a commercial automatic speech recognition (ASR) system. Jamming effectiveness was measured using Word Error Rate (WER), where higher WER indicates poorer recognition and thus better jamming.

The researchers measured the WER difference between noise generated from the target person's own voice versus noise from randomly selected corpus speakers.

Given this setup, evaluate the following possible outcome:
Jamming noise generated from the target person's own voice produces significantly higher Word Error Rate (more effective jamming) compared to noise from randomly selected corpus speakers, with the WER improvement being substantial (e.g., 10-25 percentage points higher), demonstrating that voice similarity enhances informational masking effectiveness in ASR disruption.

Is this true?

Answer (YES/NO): YES